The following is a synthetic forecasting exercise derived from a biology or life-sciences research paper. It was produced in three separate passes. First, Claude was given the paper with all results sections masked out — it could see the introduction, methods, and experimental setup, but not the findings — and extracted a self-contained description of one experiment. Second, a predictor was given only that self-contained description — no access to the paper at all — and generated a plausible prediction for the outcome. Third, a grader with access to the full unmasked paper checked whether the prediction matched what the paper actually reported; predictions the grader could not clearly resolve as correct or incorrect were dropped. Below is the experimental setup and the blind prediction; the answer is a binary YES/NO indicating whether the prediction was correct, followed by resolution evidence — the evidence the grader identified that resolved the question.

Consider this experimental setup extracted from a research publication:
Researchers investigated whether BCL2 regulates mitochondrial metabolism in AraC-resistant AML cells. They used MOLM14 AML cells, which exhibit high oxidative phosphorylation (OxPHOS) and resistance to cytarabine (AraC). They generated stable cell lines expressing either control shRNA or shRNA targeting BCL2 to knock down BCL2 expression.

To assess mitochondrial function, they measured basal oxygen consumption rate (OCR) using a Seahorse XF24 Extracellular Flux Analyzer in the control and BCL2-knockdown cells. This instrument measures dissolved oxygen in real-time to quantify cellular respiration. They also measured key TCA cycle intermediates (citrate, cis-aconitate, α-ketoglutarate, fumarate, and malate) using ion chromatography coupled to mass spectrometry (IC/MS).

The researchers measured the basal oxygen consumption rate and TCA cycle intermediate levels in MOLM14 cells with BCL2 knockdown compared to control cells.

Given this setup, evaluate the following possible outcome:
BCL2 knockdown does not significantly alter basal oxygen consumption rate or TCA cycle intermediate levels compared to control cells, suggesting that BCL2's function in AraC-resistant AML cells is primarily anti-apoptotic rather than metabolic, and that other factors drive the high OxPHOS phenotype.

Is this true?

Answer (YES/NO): NO